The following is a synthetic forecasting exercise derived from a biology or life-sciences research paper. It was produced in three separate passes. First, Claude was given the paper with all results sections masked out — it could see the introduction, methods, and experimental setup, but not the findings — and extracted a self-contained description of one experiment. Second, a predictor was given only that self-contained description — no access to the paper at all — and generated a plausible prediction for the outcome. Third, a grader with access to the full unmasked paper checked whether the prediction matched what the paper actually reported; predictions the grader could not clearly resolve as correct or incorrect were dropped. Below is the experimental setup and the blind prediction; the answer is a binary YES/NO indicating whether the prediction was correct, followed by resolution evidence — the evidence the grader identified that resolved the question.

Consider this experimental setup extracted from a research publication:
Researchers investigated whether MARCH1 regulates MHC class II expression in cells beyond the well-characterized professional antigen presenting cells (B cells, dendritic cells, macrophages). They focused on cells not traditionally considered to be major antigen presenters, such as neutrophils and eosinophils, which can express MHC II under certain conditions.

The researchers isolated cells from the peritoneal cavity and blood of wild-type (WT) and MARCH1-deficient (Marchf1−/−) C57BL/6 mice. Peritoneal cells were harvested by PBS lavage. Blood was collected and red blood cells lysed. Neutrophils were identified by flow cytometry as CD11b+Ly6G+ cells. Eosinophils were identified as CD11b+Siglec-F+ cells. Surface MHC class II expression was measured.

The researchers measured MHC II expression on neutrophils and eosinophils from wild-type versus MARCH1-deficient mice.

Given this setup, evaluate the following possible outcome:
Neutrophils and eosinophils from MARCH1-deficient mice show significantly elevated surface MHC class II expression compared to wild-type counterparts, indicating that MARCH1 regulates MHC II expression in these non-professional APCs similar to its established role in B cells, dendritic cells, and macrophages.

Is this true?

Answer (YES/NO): YES